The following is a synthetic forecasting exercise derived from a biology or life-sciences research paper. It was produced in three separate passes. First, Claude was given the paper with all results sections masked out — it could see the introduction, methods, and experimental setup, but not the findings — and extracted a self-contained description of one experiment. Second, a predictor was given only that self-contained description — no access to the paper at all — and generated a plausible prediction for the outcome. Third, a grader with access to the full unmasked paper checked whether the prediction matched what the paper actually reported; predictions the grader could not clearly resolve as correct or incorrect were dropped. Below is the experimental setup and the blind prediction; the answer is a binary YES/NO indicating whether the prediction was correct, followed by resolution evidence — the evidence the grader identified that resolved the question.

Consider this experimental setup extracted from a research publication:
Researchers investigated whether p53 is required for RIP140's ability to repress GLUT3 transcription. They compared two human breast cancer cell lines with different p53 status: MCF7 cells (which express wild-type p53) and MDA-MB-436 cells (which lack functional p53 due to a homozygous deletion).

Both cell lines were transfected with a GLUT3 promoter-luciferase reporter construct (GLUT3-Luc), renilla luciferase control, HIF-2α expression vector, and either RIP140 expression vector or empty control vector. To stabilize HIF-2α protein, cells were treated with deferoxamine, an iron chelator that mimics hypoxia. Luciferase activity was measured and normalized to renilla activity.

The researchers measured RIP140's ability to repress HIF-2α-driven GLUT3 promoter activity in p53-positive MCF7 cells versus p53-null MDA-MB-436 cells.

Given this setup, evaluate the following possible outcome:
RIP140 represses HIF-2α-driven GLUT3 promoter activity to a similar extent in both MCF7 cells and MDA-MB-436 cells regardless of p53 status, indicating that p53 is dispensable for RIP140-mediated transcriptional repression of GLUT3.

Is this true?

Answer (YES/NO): YES